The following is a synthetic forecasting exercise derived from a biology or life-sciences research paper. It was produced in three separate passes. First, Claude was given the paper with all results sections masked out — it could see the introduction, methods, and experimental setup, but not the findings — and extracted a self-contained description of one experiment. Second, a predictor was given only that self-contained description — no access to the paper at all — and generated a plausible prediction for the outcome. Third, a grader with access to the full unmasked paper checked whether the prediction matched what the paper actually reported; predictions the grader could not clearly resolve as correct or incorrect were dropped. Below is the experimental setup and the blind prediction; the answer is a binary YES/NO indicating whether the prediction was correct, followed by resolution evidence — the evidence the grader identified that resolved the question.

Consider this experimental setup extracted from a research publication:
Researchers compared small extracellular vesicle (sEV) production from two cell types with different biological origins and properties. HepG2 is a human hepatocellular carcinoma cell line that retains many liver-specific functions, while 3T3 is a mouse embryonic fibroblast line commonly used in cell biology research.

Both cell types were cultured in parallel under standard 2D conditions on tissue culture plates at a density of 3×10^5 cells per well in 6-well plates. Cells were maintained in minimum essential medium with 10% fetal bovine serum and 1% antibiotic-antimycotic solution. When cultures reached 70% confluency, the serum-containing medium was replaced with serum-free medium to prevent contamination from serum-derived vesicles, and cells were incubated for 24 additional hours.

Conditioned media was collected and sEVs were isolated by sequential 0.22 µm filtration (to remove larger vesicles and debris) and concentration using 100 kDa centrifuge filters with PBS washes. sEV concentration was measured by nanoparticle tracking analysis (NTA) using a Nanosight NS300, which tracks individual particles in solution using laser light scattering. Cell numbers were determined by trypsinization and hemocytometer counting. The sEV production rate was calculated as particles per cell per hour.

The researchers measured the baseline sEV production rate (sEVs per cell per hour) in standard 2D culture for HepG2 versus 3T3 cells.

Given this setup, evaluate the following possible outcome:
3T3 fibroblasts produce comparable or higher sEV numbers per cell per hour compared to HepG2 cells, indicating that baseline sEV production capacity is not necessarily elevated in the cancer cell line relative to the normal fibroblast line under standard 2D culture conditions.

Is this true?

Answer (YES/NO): NO